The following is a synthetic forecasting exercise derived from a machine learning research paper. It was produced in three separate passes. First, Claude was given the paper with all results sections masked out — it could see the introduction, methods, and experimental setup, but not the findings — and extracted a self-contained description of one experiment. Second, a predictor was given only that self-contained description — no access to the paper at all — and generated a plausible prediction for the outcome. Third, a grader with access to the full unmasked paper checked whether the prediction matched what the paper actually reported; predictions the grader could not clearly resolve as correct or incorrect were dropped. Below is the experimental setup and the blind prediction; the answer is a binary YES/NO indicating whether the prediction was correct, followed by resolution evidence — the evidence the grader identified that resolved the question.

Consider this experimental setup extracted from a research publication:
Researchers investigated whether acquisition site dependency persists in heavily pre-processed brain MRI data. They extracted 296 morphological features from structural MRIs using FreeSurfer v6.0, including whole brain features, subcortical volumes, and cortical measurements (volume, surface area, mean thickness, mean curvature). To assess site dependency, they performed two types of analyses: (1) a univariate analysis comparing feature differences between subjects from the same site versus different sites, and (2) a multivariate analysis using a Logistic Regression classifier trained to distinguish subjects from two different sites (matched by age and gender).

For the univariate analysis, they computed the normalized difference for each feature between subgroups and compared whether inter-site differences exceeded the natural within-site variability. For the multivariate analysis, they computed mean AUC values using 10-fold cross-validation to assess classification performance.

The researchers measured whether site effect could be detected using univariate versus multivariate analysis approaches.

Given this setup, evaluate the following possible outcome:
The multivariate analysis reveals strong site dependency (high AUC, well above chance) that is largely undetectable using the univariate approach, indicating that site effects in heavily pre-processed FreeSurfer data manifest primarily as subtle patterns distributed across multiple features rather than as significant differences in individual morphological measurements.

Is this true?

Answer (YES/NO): YES